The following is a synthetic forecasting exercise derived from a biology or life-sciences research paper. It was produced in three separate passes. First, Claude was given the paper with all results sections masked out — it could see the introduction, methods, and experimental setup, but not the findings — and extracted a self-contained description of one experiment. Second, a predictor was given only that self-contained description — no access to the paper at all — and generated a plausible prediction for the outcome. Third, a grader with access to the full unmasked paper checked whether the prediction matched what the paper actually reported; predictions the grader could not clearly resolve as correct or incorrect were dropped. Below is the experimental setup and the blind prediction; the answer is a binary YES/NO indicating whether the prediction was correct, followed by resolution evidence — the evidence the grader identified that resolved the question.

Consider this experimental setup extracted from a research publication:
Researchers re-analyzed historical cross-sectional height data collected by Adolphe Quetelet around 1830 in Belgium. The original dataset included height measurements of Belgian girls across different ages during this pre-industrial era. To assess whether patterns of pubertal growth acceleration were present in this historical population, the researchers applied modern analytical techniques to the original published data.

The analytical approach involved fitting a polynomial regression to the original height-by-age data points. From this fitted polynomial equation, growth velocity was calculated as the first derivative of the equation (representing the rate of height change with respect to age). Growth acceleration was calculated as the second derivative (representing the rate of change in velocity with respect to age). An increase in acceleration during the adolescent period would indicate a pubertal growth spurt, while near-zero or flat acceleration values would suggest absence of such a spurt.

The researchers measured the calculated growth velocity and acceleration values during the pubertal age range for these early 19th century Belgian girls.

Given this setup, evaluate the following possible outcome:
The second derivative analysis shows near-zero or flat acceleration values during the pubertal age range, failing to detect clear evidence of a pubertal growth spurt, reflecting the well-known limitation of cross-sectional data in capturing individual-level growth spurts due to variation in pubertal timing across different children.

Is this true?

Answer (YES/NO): YES